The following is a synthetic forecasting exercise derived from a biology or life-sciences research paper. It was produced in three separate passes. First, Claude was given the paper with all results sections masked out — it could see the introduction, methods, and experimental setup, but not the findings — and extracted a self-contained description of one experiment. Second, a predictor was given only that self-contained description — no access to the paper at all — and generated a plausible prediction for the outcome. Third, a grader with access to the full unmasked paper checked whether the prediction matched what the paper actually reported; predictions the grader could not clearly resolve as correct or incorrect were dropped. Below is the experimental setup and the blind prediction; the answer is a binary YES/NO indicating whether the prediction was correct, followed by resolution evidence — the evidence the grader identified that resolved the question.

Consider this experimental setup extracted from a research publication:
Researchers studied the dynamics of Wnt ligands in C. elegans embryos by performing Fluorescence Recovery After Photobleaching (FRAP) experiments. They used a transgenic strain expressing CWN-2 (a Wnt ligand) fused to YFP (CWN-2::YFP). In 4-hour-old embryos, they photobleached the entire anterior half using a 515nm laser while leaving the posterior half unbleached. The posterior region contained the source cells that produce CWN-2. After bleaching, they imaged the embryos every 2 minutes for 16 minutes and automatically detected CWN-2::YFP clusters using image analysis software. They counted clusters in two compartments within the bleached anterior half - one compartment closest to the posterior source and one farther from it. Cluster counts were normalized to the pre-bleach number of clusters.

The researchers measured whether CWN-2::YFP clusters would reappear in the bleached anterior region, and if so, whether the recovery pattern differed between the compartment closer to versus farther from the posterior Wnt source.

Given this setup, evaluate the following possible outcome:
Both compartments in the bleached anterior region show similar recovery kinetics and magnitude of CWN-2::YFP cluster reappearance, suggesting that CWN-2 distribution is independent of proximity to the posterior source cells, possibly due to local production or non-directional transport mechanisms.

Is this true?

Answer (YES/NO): NO